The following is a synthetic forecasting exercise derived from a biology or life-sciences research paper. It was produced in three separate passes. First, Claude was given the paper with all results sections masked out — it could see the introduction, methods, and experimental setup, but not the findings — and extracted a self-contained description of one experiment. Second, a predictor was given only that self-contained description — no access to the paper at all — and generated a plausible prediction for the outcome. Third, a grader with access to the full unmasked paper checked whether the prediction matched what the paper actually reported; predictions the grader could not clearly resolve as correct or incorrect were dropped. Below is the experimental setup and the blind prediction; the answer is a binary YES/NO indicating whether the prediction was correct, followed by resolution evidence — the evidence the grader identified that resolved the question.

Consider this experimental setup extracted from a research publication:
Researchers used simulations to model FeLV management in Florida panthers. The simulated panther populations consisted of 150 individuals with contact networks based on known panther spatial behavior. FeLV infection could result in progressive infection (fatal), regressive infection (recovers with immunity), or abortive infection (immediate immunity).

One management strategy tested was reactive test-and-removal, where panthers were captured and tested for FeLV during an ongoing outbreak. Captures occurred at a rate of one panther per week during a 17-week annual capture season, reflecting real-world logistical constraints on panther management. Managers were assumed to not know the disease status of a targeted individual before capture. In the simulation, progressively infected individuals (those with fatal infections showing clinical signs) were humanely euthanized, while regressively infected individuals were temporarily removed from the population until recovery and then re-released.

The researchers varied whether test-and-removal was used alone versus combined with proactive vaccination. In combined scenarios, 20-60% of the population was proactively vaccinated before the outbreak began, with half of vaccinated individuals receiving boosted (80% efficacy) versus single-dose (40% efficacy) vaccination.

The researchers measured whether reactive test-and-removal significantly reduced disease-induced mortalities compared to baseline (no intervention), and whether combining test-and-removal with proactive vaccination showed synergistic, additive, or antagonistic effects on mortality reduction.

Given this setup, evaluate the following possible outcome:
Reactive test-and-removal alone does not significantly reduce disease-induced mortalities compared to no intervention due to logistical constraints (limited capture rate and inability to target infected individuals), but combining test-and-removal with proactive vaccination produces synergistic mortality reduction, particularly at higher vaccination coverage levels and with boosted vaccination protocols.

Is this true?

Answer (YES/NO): YES